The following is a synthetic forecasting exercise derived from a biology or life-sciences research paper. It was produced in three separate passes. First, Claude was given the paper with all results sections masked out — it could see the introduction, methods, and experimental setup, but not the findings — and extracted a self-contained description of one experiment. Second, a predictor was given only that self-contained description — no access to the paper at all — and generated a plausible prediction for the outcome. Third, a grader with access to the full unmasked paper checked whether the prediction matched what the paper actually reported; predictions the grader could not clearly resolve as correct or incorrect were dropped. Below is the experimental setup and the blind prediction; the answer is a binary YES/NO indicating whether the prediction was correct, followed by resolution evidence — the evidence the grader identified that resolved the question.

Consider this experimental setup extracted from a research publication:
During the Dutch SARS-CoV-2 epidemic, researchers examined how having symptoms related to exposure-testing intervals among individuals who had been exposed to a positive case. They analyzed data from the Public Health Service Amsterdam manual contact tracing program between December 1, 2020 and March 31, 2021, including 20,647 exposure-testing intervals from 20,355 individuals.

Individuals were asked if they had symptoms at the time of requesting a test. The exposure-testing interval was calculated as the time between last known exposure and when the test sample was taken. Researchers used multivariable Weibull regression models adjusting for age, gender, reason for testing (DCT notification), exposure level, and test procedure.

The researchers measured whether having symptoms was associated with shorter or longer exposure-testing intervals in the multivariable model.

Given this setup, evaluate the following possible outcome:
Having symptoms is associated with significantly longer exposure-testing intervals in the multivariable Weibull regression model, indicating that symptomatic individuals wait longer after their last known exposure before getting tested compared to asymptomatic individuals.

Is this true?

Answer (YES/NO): NO